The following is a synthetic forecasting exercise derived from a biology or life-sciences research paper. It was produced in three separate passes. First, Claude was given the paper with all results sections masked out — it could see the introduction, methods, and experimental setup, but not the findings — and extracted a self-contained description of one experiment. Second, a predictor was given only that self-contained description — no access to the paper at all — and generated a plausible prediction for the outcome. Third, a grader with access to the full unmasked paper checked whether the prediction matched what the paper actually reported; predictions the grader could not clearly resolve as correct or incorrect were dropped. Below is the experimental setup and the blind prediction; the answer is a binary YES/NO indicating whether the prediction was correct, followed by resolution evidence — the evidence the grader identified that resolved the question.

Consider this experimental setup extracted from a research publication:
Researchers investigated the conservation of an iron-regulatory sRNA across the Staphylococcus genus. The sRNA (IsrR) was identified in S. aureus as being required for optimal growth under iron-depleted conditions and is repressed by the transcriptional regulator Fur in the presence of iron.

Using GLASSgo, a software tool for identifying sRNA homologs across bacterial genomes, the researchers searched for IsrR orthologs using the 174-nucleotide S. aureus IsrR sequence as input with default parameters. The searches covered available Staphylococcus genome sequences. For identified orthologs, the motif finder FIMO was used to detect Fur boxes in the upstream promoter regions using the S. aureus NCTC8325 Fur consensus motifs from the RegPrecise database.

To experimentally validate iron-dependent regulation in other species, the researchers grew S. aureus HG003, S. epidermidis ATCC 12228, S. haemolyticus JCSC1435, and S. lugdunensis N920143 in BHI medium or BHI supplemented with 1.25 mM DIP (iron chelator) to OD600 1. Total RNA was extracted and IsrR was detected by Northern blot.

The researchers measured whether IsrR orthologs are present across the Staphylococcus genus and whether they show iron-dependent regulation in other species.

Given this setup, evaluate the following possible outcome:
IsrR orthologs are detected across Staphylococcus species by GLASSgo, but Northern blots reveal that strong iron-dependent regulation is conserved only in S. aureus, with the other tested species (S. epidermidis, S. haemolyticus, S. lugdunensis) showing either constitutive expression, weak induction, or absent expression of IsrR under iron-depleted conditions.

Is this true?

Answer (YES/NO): NO